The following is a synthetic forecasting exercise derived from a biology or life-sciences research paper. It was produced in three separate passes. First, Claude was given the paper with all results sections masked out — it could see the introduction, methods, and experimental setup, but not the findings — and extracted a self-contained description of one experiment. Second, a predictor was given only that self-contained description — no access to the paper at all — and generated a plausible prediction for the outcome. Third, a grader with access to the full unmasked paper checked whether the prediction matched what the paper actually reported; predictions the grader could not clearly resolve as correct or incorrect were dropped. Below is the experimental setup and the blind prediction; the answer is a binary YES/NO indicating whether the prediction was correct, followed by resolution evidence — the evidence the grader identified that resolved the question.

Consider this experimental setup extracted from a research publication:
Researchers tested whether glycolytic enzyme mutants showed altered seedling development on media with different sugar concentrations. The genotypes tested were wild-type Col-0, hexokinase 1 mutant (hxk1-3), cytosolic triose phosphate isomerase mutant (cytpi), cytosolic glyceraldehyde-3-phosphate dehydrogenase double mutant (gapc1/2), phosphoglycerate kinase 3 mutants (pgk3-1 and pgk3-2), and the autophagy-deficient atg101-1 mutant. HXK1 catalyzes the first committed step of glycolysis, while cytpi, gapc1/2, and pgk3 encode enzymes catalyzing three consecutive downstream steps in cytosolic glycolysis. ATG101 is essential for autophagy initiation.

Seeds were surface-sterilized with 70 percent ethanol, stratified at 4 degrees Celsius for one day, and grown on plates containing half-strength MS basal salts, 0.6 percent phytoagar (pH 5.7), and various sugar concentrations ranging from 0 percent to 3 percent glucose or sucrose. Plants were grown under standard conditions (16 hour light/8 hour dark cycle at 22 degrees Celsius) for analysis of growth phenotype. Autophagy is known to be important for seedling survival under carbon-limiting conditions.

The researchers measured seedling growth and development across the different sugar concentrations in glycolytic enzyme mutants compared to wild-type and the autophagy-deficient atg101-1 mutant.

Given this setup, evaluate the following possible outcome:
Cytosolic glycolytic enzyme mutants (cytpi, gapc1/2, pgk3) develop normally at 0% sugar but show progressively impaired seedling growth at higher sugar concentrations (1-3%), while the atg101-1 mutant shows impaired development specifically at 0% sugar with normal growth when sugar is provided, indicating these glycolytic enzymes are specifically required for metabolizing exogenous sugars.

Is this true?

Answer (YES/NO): NO